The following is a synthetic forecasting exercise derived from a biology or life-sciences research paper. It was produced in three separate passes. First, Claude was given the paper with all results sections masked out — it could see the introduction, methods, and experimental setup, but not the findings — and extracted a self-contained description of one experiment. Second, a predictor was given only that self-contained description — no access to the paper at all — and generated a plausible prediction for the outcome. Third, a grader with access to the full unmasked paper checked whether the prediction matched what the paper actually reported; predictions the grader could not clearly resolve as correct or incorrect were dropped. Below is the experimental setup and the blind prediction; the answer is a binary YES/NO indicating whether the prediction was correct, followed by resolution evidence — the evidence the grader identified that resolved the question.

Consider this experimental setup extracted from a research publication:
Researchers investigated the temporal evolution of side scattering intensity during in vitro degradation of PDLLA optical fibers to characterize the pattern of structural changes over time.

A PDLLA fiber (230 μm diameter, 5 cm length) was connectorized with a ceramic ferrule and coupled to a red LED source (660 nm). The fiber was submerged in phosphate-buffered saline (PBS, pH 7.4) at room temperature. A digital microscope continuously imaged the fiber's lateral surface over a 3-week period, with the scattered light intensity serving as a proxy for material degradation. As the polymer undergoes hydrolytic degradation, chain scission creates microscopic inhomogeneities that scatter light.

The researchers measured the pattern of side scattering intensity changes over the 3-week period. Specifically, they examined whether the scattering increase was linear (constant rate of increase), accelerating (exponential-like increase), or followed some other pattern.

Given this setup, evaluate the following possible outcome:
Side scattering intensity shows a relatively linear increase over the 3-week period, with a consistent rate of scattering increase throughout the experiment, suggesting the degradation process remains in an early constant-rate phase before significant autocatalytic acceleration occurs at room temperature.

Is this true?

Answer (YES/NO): NO